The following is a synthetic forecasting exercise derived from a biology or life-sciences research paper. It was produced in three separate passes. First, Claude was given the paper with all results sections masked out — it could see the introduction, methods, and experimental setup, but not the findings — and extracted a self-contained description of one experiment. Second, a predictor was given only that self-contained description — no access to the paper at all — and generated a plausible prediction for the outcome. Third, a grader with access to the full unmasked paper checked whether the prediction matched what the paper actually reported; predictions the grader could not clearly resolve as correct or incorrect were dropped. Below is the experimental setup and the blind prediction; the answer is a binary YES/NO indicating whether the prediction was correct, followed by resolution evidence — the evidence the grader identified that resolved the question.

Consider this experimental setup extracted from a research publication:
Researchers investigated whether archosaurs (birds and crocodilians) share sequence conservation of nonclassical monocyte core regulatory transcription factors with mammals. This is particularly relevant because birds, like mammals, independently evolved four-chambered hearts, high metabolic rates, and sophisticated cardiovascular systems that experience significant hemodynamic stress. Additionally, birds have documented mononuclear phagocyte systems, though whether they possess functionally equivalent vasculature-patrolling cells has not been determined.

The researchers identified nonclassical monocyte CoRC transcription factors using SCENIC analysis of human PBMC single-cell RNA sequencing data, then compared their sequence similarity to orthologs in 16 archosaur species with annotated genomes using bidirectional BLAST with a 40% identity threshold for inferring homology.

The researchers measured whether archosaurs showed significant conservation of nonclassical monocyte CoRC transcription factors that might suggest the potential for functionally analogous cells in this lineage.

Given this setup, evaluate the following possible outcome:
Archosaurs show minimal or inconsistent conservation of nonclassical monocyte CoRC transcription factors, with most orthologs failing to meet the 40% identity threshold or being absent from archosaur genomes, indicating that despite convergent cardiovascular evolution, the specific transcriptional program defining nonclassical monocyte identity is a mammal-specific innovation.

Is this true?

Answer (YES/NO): NO